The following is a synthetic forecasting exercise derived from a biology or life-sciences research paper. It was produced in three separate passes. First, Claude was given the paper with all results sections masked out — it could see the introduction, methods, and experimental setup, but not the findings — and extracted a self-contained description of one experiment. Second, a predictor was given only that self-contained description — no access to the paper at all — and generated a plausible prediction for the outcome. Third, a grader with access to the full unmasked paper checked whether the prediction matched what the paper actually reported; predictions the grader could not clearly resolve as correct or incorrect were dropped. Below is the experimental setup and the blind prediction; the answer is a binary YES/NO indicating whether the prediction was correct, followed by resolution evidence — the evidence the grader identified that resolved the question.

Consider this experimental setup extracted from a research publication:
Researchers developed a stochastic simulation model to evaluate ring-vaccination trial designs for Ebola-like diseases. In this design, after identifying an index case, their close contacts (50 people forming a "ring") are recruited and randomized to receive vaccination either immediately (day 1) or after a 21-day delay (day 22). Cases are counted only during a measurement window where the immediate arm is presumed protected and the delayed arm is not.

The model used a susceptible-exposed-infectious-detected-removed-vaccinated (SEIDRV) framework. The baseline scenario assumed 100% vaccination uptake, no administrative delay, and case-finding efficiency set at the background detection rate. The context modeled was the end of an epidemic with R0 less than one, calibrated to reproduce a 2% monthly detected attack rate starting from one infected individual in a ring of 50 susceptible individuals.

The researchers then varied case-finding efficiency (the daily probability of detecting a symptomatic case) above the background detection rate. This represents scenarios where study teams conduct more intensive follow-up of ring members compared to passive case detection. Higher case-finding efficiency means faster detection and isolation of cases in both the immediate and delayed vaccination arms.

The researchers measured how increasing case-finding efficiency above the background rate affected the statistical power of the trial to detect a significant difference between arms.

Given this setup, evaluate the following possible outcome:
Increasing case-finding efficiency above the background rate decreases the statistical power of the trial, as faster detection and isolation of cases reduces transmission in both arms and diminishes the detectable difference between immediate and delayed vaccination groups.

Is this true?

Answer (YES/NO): YES